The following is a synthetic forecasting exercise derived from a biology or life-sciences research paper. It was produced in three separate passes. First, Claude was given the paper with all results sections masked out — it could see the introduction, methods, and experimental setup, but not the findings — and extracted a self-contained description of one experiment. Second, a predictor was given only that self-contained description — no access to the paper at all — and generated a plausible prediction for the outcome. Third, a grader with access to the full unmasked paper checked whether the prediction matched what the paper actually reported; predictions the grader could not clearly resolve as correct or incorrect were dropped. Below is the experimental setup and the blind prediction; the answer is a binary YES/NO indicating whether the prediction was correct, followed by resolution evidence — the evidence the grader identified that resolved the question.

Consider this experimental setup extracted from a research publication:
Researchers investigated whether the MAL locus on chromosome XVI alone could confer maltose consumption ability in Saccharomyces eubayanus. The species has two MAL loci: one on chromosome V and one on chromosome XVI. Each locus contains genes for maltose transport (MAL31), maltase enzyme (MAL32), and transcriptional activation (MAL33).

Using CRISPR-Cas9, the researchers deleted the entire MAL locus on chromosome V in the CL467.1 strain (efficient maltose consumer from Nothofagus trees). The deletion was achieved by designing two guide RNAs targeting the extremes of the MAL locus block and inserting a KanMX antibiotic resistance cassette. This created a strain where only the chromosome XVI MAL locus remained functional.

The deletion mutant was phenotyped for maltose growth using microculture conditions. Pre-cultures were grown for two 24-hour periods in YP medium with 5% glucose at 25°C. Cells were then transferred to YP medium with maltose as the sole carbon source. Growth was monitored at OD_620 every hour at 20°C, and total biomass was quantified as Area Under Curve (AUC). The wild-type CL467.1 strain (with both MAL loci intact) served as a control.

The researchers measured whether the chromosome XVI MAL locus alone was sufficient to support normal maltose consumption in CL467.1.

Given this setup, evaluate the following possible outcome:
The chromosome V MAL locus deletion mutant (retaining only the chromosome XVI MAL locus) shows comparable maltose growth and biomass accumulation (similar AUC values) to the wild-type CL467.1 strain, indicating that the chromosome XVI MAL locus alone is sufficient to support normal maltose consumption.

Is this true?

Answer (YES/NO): NO